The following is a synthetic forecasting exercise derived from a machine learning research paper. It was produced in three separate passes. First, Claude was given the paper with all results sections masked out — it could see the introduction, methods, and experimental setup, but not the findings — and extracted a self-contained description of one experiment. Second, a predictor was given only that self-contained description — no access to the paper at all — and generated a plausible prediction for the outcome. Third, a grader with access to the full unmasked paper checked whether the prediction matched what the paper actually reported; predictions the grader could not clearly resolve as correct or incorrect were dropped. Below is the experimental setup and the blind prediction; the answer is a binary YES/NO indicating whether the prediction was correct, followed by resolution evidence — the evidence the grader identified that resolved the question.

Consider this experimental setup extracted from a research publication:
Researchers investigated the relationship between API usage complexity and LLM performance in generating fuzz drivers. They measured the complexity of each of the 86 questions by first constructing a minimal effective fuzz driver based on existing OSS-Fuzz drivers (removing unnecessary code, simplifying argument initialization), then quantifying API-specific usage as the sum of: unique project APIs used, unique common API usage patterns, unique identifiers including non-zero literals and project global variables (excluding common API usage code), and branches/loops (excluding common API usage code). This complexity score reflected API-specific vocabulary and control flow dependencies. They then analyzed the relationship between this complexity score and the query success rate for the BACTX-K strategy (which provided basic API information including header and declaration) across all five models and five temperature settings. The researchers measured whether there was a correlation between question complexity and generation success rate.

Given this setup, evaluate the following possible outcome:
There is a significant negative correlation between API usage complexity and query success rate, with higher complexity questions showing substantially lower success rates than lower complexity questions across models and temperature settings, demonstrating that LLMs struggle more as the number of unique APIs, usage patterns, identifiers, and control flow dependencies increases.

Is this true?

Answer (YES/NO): YES